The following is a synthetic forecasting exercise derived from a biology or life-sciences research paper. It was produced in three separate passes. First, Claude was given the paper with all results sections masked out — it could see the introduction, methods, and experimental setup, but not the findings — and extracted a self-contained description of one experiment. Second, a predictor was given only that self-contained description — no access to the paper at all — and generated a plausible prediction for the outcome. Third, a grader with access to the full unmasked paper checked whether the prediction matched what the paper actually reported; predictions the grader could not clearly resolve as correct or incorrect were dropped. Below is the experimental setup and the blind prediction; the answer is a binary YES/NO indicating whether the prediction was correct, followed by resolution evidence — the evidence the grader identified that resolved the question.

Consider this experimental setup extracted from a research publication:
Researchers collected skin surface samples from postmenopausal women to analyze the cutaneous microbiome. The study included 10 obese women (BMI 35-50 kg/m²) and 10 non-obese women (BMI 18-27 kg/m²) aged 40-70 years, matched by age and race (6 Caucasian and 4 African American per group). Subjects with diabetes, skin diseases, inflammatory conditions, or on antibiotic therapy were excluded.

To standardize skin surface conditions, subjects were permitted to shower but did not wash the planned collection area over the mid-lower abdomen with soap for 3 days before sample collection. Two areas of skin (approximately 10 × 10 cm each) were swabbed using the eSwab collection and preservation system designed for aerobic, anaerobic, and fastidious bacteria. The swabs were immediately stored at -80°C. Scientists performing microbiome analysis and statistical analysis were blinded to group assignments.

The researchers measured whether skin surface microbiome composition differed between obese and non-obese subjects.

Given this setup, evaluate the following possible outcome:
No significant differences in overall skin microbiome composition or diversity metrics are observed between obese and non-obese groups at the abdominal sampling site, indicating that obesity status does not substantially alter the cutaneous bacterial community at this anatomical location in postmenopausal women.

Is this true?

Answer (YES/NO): YES